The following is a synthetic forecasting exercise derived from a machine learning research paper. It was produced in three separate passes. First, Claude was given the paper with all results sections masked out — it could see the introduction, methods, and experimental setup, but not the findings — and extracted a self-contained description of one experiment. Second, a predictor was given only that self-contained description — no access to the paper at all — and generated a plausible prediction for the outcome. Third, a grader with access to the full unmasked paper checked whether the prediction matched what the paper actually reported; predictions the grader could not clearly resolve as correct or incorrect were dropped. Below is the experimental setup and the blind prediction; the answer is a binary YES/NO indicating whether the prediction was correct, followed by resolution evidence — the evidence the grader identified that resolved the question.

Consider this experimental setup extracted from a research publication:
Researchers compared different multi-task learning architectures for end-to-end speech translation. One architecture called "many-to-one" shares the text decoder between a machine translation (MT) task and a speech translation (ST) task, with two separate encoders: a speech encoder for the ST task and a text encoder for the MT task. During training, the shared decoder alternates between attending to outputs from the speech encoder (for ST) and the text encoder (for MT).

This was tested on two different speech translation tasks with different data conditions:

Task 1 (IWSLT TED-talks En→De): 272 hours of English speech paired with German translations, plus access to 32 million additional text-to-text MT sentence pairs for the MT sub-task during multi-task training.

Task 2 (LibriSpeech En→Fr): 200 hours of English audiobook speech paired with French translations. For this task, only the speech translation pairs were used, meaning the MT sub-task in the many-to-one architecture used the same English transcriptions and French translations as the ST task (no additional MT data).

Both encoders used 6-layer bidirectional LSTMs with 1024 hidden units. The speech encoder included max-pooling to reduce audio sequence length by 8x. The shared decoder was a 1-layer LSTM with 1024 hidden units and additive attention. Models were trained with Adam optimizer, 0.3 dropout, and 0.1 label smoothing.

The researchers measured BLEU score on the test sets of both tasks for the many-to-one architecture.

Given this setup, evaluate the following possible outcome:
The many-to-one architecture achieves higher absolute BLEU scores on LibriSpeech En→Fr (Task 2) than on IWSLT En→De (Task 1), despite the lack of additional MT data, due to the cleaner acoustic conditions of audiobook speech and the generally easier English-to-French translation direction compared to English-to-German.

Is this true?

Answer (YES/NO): NO